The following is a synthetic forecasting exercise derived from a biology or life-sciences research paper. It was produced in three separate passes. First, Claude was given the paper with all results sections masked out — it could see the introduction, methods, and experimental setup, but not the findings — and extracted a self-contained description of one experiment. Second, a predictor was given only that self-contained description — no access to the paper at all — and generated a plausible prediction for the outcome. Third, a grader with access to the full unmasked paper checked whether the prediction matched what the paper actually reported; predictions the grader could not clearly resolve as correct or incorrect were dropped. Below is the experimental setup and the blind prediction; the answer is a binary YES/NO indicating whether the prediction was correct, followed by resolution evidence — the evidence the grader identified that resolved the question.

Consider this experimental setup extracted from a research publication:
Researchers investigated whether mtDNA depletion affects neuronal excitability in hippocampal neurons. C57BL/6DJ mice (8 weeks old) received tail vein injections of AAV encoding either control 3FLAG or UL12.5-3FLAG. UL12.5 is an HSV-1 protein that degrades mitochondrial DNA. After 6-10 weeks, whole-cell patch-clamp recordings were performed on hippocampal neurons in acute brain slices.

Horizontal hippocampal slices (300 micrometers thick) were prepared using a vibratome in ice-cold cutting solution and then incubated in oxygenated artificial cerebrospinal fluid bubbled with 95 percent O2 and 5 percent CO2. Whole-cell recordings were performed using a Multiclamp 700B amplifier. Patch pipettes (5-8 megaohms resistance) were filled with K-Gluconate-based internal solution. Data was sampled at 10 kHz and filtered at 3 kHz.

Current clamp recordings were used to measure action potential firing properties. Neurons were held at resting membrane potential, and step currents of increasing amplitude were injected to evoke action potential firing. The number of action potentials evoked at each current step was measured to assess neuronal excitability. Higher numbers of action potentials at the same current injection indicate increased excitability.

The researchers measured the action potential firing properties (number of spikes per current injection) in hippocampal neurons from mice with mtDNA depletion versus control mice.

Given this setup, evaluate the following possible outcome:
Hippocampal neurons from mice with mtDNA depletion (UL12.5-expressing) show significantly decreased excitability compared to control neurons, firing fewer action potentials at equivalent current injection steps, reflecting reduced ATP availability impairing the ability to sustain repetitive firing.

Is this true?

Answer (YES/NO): NO